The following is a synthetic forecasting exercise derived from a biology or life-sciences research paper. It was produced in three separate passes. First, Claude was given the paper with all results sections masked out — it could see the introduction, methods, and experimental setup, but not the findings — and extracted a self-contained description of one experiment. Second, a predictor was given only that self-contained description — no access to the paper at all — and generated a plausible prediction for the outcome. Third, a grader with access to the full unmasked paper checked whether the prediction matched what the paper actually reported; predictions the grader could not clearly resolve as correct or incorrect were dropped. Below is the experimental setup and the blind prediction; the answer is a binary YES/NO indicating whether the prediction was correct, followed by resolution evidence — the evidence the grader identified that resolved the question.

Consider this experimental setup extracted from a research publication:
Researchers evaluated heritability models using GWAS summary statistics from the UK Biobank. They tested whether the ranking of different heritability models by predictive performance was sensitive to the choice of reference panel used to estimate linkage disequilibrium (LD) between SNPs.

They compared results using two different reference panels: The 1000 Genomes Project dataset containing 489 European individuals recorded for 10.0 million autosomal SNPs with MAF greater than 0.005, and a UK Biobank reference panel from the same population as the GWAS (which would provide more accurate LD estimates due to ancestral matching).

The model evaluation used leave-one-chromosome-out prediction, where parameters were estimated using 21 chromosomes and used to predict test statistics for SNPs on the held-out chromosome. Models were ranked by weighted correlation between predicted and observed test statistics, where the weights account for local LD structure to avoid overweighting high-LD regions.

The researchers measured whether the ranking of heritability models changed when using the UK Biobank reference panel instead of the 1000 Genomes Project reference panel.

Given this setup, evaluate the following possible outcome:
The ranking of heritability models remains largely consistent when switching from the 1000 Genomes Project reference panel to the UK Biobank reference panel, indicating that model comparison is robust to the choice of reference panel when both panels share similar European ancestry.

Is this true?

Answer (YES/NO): YES